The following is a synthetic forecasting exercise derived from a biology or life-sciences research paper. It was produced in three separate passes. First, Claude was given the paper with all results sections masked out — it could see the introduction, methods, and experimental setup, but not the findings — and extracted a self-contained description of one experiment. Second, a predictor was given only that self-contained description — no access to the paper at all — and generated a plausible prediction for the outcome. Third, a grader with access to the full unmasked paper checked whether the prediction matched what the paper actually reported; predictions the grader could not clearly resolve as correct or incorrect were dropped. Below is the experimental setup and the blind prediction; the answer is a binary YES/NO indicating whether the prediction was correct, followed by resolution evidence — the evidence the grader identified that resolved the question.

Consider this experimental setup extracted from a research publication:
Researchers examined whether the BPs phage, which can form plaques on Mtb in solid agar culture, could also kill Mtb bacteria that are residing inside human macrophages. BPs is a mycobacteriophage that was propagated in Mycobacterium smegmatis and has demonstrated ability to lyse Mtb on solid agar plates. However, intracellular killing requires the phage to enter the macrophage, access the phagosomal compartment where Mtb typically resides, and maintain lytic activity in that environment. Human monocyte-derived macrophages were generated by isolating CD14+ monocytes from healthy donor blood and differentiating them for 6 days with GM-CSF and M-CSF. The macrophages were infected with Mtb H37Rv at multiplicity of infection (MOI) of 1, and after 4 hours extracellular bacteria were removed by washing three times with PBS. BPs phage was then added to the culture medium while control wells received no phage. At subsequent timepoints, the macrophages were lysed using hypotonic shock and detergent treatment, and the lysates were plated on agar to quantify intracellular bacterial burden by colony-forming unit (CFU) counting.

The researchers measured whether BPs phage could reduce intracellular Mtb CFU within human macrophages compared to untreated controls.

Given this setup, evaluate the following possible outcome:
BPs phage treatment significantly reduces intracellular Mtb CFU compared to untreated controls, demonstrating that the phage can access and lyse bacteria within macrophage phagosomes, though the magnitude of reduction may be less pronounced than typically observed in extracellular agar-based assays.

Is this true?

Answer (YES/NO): NO